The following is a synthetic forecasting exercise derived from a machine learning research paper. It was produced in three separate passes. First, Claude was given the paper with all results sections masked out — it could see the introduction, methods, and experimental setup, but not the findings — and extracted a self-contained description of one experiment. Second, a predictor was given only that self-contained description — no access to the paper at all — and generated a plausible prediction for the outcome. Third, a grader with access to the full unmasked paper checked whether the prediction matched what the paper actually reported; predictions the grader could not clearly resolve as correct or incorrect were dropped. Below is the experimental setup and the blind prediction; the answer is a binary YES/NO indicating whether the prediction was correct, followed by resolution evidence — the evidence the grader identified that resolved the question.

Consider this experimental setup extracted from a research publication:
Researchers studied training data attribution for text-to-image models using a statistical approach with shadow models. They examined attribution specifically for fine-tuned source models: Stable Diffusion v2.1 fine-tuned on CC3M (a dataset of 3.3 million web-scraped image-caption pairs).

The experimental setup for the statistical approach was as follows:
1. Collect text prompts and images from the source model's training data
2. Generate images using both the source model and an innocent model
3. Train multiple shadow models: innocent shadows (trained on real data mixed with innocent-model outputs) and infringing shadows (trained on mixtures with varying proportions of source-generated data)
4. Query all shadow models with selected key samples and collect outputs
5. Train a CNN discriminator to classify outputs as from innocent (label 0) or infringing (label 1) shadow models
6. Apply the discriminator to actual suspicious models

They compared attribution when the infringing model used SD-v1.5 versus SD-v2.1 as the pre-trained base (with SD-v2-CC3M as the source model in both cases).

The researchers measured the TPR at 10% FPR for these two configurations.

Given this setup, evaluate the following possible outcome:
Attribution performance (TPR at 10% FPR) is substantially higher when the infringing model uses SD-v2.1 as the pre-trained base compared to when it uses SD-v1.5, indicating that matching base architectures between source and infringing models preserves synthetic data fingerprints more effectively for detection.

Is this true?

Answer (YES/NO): NO